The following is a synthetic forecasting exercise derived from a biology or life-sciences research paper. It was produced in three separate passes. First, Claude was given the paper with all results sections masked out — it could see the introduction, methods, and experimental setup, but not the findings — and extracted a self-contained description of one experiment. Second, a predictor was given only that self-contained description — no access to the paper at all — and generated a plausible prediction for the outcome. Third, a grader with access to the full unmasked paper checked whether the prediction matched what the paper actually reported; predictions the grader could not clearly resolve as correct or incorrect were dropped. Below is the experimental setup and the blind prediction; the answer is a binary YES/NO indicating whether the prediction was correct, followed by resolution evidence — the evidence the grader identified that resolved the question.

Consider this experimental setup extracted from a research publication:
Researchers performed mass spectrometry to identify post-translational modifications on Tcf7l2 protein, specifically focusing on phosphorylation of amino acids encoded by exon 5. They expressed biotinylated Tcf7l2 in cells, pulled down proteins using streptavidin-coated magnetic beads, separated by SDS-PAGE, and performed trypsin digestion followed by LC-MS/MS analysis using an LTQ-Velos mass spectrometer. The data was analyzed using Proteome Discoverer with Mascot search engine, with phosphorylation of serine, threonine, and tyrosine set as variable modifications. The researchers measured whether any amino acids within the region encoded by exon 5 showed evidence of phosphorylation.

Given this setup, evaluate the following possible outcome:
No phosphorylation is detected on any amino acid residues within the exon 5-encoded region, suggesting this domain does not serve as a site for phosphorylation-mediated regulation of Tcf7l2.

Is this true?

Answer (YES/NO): NO